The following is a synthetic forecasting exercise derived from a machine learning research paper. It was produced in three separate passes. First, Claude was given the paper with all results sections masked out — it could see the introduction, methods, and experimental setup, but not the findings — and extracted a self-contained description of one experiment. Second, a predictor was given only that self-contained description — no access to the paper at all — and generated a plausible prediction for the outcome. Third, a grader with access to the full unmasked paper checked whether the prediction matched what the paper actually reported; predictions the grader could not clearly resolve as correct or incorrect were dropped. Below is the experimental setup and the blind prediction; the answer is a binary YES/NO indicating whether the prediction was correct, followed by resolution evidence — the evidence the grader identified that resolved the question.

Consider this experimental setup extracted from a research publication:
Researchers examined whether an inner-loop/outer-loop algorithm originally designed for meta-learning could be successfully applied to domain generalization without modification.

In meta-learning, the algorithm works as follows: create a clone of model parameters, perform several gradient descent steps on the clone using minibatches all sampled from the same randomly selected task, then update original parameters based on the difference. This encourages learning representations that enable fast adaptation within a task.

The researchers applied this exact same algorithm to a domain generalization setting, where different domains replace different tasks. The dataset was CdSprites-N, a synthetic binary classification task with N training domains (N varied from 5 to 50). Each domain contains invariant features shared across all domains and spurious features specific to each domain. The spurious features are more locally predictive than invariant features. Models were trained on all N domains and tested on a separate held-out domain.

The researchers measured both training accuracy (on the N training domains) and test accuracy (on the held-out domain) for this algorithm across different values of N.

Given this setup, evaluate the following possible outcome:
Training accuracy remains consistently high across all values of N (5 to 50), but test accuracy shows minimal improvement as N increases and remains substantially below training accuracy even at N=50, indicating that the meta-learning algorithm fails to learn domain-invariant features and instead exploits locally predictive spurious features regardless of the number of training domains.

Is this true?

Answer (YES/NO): NO